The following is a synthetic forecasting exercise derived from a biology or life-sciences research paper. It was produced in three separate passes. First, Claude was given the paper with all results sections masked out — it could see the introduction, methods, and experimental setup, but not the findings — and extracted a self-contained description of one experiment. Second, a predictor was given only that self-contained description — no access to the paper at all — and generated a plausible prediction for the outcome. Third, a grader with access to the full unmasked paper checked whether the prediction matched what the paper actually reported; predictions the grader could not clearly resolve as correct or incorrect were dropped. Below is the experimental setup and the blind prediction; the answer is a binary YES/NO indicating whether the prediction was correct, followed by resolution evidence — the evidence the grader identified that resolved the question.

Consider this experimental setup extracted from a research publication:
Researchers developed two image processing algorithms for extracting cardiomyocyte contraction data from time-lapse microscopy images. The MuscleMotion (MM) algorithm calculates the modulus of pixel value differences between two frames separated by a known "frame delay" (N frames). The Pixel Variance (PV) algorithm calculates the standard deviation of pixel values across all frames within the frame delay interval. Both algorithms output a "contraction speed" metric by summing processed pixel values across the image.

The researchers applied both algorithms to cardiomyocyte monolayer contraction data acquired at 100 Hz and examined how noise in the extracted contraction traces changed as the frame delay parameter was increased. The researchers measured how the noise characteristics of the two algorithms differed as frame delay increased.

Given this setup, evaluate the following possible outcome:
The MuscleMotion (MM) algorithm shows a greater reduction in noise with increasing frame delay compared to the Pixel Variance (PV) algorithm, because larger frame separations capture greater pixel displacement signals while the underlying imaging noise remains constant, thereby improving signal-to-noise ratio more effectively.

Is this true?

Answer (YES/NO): NO